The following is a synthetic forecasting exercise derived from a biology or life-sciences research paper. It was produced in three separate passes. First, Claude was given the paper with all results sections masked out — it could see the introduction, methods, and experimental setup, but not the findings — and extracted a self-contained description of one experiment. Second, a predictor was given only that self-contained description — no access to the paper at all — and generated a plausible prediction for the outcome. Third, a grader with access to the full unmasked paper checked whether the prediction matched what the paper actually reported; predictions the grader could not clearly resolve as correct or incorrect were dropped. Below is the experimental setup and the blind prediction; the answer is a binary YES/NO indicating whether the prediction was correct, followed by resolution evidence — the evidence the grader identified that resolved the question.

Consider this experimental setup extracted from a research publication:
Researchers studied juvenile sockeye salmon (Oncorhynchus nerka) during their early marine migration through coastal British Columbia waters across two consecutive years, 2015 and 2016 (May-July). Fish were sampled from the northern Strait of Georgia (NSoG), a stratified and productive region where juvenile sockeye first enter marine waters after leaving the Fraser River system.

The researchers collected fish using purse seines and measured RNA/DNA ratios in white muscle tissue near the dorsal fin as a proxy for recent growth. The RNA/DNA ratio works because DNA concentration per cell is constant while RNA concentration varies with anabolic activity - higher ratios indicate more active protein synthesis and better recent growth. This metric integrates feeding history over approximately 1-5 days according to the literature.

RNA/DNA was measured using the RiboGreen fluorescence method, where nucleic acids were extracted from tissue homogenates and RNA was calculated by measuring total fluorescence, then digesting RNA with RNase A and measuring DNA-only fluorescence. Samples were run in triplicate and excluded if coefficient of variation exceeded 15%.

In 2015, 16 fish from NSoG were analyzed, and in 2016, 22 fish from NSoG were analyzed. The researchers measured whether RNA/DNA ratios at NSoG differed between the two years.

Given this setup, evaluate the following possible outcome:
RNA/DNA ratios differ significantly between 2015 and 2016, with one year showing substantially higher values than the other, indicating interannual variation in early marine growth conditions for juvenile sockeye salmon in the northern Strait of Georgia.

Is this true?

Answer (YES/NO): YES